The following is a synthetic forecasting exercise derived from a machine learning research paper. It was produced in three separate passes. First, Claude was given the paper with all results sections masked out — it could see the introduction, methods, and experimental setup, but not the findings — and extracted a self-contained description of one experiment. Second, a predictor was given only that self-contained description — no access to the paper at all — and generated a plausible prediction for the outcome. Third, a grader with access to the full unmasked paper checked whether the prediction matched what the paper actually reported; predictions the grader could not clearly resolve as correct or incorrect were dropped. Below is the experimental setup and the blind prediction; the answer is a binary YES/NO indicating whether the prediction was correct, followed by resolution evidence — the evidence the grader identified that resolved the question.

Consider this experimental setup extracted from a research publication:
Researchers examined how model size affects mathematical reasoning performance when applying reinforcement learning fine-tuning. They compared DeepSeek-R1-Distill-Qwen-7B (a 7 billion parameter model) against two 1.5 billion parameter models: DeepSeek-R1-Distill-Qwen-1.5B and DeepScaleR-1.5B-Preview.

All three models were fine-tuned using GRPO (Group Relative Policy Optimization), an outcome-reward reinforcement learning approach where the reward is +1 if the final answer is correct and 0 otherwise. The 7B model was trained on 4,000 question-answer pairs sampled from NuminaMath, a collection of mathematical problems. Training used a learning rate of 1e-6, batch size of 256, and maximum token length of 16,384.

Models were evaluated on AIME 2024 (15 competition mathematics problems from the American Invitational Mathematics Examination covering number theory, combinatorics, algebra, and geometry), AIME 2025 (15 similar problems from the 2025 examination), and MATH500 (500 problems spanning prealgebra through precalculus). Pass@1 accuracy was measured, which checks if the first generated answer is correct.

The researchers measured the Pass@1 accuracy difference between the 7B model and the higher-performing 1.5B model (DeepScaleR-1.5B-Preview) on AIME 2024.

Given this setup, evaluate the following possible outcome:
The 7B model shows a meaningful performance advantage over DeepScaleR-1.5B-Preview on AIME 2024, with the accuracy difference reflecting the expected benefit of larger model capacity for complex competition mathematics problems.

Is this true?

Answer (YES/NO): YES